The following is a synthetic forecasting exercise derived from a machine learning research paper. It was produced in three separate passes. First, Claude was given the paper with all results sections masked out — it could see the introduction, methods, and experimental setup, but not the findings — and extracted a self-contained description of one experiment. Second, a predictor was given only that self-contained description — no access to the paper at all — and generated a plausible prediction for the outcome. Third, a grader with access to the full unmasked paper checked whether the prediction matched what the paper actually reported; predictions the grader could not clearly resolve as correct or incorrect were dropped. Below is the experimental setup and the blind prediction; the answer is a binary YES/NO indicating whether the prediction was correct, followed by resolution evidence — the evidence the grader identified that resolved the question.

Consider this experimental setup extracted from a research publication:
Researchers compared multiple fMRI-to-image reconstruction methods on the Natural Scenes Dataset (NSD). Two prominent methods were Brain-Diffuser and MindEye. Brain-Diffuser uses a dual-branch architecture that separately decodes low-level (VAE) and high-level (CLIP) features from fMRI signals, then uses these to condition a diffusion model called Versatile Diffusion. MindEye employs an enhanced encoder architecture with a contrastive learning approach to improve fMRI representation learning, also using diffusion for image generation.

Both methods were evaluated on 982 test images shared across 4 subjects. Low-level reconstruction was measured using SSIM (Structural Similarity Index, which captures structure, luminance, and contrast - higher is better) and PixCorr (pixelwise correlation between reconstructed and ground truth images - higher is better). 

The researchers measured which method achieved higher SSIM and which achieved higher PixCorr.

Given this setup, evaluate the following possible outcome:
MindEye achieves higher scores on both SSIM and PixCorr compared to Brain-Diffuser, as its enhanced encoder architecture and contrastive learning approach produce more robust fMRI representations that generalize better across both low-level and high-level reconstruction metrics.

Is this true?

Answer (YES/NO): NO